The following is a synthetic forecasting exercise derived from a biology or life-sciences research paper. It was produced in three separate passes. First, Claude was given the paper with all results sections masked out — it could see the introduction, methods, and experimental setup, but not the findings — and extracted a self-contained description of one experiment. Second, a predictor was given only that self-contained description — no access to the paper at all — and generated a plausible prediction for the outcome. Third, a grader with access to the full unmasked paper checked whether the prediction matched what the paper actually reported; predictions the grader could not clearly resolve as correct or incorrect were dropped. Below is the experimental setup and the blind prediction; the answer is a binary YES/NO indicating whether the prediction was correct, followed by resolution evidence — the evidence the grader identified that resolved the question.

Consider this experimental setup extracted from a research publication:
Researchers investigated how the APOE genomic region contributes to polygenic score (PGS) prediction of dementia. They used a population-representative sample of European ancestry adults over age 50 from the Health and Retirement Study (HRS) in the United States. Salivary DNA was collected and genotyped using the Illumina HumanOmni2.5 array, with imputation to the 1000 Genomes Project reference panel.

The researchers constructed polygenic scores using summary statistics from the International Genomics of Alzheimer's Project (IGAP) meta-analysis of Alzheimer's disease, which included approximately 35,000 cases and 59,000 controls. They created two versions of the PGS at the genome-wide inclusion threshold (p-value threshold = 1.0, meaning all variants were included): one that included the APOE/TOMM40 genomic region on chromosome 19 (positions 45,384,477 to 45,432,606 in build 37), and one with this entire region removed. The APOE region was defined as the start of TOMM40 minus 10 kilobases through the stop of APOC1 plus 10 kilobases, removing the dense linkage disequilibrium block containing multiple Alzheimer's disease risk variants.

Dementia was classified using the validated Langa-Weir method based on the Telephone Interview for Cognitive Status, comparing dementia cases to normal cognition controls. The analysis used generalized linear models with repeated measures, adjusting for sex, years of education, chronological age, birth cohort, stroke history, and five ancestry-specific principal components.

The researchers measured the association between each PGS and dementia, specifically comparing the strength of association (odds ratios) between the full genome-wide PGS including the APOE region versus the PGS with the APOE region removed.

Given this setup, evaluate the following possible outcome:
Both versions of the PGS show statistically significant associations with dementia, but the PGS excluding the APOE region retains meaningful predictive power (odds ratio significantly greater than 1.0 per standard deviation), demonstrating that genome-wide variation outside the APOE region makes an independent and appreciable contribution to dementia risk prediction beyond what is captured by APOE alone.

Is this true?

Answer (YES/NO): NO